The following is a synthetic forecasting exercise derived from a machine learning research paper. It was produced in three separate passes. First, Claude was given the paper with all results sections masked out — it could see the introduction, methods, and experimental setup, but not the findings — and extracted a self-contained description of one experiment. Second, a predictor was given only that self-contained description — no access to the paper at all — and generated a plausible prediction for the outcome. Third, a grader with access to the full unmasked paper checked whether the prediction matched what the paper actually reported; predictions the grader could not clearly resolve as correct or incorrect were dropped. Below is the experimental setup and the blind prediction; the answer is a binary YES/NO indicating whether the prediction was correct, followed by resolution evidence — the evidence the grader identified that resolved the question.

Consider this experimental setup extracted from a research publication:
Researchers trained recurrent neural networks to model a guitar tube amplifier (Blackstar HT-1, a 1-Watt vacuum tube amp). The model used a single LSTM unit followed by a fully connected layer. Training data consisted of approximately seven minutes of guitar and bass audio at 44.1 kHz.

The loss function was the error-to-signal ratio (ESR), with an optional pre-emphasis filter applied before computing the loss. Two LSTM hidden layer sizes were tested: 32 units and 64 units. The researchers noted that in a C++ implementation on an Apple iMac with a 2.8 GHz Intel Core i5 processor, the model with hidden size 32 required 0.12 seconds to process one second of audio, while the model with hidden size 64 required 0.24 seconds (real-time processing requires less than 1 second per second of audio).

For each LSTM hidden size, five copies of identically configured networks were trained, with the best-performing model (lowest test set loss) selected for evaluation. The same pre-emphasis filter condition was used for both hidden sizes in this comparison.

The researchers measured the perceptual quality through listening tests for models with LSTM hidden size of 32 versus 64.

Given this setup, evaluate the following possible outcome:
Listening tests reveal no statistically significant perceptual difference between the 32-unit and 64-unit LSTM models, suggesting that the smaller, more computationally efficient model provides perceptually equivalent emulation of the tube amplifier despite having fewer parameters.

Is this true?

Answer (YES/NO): NO